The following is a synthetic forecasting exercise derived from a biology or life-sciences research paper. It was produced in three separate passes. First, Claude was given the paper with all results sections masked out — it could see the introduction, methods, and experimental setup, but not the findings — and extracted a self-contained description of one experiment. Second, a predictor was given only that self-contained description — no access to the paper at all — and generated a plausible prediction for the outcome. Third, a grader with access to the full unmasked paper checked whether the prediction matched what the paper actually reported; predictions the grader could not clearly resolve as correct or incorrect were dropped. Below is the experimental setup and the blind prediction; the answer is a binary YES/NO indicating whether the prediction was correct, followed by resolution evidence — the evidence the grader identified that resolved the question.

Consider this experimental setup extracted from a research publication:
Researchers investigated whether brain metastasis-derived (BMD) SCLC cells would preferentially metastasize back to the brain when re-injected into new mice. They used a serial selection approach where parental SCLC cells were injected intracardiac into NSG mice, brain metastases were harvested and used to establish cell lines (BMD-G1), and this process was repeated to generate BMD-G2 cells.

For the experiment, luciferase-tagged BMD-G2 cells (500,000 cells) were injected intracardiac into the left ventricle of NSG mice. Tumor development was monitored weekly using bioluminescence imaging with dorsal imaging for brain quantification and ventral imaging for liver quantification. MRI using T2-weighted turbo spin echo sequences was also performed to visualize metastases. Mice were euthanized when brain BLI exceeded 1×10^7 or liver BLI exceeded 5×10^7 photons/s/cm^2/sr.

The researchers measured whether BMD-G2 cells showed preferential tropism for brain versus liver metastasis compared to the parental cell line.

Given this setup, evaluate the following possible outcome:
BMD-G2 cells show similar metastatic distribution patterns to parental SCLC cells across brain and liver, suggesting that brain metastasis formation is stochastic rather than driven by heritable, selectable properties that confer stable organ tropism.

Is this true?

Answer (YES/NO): NO